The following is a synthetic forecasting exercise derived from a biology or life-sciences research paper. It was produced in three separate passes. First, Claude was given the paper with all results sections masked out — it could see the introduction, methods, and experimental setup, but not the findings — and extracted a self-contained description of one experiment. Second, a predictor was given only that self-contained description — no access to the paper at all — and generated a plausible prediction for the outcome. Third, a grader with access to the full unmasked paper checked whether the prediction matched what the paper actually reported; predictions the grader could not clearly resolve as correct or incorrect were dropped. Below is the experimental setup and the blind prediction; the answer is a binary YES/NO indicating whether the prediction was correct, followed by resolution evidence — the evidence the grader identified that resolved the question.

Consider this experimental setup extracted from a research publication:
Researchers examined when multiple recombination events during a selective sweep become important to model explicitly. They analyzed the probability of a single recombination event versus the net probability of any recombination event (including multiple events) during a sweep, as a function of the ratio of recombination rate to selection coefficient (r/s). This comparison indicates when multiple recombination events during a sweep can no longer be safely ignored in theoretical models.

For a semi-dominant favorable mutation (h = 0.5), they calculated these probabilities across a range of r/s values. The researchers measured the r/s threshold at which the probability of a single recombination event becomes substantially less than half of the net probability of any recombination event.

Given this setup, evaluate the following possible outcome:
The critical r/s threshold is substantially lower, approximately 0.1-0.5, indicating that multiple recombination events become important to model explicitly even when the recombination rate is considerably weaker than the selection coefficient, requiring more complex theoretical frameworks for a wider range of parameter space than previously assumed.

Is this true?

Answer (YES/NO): NO